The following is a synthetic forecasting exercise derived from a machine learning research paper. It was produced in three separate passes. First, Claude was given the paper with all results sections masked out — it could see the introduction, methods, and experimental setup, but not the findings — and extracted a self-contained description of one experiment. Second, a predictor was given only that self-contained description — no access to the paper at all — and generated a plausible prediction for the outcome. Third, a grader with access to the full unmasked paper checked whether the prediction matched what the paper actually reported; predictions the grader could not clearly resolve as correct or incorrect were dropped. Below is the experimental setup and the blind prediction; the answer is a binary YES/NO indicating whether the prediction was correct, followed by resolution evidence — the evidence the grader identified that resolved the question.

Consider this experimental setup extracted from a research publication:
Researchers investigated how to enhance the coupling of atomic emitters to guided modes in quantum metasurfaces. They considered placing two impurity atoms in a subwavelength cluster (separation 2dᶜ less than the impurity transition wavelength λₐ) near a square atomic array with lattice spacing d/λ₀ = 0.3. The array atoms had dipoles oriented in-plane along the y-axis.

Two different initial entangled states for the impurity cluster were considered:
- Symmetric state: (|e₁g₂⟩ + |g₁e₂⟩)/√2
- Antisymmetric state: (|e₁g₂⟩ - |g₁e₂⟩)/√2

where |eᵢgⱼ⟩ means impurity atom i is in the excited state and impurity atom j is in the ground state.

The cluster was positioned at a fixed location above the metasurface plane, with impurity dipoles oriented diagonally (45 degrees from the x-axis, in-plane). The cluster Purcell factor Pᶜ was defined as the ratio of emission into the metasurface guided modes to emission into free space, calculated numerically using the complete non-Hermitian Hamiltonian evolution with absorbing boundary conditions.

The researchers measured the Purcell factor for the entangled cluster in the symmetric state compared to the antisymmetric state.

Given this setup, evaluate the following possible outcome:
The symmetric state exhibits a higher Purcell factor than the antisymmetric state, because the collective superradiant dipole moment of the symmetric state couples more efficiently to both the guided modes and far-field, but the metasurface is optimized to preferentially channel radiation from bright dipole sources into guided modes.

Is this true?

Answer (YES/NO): NO